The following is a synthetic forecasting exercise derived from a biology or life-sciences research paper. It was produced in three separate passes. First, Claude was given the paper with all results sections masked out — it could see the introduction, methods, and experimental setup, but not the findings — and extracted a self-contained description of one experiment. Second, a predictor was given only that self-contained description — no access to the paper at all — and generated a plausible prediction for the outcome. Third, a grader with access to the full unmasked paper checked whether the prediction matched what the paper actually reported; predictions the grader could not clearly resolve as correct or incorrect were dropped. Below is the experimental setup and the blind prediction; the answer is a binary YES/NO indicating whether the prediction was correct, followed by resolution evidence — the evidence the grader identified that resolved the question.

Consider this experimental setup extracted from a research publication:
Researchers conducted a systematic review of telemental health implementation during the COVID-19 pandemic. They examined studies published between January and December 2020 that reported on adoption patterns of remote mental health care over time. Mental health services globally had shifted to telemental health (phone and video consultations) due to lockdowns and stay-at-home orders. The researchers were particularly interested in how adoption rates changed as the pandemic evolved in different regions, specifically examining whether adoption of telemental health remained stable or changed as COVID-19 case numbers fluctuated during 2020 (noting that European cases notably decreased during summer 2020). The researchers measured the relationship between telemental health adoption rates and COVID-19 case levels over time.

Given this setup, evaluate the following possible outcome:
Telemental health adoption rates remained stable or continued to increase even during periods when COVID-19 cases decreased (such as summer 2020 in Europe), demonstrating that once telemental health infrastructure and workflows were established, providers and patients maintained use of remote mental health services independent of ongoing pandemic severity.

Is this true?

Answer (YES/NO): NO